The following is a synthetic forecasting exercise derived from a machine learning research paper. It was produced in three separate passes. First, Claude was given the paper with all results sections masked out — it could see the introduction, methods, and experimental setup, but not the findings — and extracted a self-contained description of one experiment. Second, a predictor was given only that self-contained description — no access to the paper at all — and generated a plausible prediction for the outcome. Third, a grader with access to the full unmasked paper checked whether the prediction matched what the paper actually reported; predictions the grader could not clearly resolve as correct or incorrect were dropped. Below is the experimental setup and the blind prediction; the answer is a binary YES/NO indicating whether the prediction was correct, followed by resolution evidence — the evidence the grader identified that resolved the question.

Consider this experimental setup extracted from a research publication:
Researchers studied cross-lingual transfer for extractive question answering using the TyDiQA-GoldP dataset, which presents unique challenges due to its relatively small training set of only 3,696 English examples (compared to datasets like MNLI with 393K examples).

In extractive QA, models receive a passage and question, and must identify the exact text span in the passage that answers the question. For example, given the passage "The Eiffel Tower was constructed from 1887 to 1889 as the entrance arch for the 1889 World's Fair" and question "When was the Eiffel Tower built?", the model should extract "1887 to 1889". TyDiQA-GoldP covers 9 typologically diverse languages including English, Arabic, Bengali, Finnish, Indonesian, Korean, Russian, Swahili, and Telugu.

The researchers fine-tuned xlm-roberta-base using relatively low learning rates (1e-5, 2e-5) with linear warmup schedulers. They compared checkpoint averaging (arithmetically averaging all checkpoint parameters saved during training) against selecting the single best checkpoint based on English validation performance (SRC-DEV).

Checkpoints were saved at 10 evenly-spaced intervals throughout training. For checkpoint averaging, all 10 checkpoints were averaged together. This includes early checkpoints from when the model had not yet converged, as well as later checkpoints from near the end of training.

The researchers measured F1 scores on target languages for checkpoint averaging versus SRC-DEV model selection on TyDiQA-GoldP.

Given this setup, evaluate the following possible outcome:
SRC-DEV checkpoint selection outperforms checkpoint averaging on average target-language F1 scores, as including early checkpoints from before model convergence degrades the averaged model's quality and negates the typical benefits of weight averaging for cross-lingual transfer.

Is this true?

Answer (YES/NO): NO